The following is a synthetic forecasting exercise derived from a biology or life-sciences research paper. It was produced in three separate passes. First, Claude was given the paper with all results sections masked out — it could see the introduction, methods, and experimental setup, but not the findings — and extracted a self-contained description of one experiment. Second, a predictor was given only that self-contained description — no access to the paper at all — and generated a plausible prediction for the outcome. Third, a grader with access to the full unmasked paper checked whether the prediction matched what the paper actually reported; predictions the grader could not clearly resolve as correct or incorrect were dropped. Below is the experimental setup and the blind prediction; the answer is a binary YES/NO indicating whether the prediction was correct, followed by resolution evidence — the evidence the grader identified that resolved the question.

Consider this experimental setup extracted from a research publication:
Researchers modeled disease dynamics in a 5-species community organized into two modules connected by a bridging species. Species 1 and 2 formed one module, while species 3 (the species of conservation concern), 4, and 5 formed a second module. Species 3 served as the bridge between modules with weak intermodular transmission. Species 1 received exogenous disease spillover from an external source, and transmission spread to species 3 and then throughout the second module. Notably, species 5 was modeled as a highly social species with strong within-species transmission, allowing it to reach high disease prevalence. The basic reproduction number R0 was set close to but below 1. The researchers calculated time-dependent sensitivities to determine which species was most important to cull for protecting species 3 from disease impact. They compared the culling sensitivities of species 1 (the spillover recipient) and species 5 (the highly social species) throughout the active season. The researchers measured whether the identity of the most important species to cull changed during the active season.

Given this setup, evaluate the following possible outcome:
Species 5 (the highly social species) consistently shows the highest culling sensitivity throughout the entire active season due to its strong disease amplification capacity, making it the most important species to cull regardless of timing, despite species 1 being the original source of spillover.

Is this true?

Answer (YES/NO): NO